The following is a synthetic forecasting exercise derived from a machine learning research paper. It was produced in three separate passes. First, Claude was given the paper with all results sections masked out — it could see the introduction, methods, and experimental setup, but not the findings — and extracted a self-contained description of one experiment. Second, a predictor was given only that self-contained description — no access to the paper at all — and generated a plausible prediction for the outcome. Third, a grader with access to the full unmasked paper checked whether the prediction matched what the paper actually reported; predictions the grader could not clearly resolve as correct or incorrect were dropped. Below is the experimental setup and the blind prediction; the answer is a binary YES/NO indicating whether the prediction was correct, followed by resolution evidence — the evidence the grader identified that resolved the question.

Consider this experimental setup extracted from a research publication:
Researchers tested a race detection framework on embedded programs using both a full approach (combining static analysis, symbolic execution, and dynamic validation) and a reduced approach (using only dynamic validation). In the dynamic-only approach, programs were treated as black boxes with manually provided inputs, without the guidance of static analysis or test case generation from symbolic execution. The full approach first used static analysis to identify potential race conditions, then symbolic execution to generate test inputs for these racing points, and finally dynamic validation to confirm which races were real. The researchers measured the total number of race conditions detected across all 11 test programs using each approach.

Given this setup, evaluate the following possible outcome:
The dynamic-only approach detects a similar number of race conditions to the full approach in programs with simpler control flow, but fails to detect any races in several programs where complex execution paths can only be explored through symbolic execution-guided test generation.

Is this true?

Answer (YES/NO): NO